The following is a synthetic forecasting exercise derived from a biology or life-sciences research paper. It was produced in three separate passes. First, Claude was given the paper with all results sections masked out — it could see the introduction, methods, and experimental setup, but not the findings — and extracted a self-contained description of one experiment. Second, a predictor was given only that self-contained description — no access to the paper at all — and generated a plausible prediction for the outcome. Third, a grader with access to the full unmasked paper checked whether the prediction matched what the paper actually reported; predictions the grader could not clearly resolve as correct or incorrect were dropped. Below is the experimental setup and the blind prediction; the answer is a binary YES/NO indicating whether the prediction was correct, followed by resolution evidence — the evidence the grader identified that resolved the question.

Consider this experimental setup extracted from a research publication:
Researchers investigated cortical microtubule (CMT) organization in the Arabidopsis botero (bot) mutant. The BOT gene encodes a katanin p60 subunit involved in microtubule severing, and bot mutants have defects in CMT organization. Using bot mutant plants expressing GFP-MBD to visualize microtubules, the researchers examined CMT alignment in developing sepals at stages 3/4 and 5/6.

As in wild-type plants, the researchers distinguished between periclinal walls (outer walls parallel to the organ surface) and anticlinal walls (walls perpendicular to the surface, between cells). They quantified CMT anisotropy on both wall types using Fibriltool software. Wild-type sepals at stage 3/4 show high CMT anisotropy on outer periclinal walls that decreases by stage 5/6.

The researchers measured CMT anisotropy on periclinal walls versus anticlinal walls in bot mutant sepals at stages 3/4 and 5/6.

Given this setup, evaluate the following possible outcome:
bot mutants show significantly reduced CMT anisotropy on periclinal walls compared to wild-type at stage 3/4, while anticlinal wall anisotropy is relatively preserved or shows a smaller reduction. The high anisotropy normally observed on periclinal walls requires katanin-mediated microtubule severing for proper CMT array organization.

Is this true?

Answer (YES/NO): YES